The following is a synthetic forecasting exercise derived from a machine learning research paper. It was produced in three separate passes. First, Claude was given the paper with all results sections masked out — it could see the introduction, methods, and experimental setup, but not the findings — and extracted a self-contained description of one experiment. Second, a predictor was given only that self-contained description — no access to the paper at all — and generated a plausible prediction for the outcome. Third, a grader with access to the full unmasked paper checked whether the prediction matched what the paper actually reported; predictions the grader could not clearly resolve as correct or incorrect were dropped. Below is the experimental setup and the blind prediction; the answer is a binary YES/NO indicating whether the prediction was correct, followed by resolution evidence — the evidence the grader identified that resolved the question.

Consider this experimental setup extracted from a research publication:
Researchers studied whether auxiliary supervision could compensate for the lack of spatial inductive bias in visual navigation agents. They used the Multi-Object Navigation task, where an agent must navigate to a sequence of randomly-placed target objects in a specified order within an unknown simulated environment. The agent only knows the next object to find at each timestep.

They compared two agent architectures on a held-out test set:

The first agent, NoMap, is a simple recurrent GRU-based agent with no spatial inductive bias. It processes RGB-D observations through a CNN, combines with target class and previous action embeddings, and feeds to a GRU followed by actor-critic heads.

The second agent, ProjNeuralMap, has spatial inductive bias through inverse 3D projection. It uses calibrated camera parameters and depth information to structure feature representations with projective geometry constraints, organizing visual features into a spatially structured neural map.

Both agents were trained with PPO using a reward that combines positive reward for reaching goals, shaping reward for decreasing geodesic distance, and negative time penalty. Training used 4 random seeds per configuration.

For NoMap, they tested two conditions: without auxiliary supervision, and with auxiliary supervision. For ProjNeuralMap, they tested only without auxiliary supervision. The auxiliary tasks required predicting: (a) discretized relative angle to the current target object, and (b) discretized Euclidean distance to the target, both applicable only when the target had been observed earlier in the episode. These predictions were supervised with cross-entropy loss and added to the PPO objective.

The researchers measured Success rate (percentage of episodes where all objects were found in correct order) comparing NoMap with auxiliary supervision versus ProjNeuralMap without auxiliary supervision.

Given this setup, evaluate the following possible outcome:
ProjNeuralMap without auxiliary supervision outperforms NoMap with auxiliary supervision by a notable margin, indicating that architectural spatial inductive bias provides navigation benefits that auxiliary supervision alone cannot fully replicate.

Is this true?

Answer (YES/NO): NO